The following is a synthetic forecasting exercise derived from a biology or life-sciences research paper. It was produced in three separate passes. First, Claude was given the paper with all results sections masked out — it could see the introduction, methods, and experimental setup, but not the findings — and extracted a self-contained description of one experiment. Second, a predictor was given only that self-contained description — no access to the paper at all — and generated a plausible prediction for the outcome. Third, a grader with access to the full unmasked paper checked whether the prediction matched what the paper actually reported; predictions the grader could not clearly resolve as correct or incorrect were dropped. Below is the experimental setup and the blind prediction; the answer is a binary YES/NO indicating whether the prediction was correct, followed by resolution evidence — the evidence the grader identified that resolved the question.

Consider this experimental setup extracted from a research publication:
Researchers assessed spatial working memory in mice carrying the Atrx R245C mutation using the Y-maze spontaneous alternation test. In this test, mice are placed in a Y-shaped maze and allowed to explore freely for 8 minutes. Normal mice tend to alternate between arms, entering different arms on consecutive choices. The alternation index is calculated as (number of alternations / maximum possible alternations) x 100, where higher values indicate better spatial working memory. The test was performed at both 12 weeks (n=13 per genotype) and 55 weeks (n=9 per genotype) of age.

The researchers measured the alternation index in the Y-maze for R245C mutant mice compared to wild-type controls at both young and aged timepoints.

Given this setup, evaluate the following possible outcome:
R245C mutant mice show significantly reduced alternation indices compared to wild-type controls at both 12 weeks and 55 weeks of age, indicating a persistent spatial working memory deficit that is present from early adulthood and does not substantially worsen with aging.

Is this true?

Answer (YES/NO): NO